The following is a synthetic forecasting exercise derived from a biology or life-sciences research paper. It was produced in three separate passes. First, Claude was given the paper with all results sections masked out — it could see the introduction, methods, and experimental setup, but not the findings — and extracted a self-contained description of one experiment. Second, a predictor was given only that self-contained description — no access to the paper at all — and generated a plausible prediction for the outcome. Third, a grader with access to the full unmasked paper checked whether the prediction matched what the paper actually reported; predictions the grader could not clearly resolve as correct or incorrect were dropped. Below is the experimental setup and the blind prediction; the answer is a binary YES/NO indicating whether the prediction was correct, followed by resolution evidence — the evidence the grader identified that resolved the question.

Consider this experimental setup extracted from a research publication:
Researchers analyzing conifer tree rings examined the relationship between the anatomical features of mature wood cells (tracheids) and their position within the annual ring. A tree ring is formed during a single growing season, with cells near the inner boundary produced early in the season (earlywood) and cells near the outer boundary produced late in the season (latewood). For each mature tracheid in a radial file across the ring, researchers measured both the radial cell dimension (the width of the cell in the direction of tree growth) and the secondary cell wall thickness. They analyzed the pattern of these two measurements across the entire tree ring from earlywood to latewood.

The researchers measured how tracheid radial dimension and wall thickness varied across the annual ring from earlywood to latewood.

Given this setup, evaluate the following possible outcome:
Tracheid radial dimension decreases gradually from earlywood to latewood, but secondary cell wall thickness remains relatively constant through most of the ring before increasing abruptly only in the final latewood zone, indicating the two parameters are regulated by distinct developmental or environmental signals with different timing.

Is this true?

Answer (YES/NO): NO